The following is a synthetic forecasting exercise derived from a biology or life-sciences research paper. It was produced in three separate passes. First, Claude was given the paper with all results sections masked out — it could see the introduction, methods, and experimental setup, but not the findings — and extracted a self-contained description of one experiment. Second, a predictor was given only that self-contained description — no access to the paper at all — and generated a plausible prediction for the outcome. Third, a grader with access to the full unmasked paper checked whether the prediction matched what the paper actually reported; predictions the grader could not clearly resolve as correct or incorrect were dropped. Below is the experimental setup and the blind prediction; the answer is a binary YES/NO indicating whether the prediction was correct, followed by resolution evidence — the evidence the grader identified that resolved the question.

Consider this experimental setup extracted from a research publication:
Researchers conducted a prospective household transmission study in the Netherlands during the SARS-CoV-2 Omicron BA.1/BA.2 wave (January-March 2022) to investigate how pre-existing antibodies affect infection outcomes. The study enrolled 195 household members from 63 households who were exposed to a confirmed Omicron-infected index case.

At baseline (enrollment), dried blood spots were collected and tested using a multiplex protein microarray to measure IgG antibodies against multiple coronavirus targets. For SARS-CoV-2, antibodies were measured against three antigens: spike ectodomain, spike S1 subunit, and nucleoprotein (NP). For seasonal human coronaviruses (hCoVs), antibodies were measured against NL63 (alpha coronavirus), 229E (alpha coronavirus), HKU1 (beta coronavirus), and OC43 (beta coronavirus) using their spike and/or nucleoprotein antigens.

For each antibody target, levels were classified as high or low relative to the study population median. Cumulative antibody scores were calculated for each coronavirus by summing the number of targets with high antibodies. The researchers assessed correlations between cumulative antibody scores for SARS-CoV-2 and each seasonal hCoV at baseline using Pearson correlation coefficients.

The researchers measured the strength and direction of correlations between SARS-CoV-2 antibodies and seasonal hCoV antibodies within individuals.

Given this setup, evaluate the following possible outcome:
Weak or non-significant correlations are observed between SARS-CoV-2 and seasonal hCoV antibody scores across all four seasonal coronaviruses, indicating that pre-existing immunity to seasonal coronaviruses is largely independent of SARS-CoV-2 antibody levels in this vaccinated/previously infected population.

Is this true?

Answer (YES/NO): NO